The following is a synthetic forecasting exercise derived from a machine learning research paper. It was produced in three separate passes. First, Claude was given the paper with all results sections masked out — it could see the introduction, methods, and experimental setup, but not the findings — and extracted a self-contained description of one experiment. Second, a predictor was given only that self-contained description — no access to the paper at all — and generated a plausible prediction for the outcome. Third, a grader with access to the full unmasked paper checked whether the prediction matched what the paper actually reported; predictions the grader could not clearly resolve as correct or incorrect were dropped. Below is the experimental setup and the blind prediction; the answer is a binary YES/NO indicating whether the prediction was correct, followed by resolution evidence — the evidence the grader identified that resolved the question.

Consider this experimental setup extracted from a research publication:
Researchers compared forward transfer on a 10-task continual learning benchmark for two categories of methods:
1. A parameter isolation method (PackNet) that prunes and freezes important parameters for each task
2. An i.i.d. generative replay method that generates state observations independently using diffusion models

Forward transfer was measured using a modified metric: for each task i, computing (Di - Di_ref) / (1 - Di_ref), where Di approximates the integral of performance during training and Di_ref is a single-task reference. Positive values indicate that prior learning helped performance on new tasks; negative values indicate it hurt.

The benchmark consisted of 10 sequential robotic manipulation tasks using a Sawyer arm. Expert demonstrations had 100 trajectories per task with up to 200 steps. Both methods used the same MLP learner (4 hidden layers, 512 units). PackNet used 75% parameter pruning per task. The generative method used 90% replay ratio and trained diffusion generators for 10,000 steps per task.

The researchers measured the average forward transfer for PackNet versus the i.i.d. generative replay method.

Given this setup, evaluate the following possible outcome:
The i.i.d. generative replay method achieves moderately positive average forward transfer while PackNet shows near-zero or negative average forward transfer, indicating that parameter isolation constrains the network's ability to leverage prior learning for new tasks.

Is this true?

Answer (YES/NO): NO